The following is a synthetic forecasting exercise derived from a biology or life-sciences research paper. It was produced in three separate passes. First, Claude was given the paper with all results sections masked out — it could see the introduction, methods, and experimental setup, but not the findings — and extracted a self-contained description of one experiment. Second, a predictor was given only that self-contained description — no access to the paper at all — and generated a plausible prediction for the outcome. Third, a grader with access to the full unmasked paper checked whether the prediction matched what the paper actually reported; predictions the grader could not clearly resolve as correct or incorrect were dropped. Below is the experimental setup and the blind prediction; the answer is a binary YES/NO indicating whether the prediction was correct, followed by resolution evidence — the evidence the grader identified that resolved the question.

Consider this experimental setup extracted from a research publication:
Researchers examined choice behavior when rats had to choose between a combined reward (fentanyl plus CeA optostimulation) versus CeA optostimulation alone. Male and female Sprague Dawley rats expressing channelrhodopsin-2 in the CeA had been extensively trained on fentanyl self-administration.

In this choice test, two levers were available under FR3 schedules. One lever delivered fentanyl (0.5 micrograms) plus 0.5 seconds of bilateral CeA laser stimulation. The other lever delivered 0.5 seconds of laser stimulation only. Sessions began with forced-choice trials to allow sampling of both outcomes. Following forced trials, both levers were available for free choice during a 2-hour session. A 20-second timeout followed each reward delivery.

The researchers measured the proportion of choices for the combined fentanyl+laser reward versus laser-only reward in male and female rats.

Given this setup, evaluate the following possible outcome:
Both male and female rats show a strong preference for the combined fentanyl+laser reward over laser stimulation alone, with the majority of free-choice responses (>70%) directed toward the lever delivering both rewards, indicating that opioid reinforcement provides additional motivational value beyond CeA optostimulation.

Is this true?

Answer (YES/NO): NO